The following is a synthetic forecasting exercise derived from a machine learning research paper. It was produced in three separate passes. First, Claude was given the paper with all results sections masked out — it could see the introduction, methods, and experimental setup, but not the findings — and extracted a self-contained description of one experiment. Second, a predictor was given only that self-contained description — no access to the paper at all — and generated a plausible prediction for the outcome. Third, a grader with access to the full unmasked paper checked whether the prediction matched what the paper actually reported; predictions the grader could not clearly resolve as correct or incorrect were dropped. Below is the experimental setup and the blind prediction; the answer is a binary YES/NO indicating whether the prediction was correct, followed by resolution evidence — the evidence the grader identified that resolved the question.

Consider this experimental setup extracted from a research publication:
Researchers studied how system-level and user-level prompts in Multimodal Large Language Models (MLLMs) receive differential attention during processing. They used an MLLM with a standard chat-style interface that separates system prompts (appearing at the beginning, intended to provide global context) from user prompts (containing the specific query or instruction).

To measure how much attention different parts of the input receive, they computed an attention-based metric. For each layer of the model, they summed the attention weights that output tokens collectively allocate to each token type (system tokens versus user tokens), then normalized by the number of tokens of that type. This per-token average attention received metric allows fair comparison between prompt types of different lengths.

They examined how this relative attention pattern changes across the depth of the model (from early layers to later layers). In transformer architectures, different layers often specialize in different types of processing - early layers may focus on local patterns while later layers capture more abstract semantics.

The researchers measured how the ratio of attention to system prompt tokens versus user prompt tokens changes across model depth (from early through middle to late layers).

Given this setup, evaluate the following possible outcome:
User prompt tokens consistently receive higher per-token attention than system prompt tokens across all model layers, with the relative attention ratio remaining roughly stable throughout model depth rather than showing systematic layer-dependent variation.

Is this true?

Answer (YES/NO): NO